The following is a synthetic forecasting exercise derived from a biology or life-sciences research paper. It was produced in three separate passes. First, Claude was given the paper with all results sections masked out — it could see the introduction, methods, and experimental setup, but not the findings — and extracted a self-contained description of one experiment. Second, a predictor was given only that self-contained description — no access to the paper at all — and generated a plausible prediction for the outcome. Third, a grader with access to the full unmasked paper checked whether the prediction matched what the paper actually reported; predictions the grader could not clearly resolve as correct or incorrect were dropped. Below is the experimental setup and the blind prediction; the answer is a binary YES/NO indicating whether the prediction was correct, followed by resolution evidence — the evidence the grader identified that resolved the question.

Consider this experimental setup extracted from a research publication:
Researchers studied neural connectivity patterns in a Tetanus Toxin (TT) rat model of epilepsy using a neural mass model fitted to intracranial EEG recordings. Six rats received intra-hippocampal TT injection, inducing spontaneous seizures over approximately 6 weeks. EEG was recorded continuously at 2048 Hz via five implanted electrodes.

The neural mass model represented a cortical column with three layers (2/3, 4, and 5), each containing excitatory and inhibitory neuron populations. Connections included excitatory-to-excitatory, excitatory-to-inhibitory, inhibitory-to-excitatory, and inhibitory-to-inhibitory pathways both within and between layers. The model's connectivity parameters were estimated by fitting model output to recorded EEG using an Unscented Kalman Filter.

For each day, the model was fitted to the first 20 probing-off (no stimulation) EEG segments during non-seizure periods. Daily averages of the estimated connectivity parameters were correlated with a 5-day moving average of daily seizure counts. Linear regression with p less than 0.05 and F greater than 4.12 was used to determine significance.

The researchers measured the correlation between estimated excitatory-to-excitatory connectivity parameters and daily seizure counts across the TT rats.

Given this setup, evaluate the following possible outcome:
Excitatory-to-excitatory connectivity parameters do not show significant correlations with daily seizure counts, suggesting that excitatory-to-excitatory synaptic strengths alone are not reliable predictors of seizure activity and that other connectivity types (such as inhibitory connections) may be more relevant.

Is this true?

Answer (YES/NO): NO